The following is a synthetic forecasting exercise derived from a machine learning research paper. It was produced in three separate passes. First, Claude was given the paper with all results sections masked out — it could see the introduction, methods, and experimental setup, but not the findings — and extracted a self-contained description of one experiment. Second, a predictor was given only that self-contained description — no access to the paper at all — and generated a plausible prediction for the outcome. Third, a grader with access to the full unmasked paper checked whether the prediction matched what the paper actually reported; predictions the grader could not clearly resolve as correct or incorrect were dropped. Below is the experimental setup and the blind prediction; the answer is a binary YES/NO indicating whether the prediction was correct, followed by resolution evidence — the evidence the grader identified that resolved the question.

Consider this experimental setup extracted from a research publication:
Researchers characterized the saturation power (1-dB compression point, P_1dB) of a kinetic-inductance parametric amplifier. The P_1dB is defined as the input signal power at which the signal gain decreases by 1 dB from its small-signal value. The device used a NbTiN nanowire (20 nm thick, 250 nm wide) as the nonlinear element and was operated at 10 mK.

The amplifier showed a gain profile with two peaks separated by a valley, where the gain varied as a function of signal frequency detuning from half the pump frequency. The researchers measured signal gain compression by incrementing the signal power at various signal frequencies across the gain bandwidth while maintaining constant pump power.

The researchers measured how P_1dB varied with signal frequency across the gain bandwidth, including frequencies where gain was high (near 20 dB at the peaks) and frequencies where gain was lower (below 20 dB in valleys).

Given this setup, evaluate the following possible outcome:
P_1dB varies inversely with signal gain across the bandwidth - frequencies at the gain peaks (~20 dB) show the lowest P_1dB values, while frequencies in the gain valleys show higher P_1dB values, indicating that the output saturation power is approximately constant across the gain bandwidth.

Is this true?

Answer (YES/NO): NO